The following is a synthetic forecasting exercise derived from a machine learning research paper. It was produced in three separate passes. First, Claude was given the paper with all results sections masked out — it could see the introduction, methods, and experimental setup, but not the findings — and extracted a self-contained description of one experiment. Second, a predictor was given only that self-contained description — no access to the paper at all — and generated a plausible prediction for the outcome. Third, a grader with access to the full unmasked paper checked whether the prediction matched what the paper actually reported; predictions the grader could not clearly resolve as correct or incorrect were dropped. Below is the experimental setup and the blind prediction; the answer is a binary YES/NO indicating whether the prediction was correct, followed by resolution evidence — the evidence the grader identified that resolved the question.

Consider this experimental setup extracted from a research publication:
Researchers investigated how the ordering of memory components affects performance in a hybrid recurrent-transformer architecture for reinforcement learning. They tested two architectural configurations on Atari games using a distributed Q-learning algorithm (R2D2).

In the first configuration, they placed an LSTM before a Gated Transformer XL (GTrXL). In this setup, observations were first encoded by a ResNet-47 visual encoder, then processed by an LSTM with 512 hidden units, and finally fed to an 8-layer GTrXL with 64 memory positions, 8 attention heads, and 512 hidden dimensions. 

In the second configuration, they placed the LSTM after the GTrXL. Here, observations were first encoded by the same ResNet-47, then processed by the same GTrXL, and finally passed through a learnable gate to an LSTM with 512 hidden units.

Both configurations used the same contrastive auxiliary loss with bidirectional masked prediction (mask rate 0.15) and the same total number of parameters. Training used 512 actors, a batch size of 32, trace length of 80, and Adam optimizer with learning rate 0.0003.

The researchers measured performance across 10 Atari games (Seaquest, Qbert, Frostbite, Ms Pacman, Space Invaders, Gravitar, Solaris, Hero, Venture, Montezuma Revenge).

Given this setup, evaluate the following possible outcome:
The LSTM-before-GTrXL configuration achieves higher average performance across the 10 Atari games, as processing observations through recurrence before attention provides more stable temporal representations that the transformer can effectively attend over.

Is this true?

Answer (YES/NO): NO